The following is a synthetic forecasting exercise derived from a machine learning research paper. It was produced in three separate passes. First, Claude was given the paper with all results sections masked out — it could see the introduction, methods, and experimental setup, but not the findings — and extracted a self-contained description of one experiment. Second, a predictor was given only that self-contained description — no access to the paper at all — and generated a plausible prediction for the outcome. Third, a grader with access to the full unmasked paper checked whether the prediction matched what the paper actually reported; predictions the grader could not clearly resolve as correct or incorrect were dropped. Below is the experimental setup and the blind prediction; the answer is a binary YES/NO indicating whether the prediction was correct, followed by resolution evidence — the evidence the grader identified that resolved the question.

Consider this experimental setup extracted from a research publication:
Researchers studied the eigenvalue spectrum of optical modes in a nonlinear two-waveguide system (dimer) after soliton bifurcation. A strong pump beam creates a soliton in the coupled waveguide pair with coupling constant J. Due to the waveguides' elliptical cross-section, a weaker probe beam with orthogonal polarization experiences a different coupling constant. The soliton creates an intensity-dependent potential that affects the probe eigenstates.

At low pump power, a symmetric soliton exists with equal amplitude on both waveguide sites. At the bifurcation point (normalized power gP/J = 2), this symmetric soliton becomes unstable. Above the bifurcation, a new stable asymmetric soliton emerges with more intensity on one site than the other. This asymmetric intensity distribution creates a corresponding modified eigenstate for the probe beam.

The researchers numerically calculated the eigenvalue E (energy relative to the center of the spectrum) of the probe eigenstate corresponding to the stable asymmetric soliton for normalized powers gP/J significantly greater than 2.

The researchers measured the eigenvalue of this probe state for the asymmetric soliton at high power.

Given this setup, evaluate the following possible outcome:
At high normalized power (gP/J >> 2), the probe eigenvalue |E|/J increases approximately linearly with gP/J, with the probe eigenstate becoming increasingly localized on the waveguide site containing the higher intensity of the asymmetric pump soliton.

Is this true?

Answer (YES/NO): NO